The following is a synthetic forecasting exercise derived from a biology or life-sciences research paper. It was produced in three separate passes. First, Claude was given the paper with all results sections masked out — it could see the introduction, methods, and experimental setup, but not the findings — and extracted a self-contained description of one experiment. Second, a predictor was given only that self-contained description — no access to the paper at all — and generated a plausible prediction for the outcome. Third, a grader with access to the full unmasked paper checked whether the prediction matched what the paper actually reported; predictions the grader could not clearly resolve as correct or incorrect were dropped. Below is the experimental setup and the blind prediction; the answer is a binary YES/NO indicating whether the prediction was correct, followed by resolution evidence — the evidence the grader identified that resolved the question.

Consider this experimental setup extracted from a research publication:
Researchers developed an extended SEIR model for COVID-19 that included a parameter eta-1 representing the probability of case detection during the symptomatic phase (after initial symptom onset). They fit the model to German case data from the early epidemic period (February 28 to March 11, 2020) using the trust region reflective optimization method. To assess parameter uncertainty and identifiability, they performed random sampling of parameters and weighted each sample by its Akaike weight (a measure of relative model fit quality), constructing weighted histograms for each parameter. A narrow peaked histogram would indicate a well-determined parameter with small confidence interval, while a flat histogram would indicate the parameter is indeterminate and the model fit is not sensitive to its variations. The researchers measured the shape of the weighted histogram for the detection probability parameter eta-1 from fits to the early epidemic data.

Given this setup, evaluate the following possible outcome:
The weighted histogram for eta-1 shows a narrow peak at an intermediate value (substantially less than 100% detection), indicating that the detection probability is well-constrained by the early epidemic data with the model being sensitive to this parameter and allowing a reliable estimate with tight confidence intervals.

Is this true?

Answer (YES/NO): NO